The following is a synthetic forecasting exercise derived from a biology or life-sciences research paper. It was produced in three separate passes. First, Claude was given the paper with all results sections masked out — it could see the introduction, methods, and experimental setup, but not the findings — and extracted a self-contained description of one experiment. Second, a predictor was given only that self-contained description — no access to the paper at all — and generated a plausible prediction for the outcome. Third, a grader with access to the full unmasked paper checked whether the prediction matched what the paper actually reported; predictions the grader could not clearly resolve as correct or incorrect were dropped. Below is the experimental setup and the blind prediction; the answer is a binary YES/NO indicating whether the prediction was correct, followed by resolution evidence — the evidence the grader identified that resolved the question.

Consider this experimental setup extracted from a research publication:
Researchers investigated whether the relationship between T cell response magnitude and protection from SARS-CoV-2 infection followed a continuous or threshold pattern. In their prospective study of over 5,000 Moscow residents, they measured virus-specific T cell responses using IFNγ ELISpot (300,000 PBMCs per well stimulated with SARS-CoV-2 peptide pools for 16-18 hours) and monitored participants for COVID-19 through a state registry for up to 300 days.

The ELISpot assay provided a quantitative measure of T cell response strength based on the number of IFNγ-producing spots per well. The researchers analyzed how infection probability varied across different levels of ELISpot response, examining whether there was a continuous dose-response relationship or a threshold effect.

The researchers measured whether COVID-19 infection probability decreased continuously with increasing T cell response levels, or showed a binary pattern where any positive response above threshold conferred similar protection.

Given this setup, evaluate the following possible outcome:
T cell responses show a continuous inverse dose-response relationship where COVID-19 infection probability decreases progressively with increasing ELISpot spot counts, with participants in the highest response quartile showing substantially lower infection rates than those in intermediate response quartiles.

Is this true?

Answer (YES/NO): NO